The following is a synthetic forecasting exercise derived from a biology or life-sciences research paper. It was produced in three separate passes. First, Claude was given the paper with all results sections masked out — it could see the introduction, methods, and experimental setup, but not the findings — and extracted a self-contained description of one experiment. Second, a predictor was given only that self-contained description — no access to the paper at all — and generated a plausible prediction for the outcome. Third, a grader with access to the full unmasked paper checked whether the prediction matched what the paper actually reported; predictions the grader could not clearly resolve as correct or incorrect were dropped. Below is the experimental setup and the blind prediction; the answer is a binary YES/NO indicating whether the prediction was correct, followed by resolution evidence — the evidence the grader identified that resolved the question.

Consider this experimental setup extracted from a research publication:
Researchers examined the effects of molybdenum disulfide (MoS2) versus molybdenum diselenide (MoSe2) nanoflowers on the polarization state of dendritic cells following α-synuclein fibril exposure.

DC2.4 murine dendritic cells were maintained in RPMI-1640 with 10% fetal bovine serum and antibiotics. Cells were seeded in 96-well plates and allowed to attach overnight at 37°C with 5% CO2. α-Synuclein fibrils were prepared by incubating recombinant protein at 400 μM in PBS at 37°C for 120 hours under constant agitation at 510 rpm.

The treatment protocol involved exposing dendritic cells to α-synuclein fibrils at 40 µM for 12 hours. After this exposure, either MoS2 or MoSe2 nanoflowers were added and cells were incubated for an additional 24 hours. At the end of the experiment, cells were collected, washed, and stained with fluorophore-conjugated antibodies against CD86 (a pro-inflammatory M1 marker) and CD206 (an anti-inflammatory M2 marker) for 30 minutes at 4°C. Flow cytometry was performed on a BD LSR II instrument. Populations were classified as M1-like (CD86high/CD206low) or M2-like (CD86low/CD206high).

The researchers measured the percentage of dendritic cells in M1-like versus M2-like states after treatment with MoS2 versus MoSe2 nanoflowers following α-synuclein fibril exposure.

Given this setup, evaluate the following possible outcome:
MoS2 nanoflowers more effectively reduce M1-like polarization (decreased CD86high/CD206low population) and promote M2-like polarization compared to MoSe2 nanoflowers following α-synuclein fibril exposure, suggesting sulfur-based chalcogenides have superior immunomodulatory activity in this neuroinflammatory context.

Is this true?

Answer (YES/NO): NO